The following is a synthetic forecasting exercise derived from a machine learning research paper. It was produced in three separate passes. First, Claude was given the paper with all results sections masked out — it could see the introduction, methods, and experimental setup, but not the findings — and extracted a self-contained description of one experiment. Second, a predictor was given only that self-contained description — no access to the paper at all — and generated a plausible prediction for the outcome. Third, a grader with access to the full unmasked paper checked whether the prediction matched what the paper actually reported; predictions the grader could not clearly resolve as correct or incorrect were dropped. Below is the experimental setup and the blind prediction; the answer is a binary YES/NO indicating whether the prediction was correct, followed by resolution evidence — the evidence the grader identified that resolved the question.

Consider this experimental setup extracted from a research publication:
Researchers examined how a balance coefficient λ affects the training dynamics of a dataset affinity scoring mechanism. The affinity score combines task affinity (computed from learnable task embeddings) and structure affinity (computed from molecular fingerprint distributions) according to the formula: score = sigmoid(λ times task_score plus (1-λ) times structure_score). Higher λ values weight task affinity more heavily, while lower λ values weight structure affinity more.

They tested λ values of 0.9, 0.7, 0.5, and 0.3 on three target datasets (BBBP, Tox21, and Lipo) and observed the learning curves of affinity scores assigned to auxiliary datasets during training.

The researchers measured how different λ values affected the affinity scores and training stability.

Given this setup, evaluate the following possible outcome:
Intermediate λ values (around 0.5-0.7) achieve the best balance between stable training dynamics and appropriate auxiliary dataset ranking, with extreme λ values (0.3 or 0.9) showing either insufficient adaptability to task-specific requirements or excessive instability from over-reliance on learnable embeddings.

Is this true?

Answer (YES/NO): NO